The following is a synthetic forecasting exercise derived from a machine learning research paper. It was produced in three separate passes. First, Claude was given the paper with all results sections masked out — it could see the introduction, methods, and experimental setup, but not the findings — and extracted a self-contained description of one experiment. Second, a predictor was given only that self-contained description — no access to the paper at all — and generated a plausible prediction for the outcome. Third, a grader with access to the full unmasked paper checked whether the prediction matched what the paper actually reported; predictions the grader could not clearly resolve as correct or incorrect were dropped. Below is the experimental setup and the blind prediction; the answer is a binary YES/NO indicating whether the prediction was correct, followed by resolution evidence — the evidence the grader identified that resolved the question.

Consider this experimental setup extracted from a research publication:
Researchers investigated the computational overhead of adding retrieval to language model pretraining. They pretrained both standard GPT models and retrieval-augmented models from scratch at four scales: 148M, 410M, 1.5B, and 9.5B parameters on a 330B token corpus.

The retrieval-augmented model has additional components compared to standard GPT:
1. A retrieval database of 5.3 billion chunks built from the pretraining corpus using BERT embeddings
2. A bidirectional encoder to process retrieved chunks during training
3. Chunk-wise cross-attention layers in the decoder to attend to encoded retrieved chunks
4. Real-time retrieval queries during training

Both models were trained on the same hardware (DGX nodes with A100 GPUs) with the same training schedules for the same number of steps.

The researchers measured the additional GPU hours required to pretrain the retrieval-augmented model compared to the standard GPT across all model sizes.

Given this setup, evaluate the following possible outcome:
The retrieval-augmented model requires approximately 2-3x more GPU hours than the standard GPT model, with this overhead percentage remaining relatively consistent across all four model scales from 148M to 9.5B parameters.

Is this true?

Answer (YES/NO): NO